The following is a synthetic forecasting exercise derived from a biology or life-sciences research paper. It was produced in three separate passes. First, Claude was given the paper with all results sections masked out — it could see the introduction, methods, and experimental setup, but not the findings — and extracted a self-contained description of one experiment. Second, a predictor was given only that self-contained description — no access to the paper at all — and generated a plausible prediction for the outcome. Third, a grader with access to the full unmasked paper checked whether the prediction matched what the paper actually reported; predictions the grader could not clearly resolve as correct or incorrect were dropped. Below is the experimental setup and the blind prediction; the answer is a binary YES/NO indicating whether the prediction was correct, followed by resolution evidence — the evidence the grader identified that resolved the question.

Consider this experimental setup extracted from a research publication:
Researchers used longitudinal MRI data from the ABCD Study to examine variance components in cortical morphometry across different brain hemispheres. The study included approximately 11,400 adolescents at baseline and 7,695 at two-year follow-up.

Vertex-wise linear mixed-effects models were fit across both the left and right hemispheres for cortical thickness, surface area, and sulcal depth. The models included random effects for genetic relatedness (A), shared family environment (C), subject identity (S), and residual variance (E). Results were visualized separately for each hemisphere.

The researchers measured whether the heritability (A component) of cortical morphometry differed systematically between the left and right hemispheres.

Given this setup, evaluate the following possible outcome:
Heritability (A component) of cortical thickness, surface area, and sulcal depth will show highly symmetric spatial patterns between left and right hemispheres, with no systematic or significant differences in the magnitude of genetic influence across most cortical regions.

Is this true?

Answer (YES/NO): NO